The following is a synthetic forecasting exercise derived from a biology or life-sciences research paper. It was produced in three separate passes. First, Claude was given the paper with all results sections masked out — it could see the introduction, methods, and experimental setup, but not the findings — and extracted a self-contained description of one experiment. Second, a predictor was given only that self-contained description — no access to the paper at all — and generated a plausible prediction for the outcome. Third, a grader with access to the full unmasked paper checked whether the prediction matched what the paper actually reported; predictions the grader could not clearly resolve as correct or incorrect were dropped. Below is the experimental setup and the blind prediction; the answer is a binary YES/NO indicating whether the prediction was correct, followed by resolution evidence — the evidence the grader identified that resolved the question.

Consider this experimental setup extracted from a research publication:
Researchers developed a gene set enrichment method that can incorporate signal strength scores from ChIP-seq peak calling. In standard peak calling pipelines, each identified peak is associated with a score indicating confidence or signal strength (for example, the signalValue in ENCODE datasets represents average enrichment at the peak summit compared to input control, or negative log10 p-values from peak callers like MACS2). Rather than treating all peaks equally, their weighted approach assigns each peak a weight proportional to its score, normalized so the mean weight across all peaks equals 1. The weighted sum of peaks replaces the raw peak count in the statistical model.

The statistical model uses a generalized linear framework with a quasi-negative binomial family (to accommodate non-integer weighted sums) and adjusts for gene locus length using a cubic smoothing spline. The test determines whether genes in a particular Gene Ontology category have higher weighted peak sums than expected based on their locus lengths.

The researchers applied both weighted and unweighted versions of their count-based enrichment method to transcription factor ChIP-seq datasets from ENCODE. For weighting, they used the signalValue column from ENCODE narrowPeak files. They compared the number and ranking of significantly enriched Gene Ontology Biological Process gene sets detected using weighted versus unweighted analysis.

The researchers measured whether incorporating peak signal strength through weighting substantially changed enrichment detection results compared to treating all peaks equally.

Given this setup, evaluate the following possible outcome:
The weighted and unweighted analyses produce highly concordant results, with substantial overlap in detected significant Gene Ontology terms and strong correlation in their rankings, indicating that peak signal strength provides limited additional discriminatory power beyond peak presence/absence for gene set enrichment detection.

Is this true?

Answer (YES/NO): NO